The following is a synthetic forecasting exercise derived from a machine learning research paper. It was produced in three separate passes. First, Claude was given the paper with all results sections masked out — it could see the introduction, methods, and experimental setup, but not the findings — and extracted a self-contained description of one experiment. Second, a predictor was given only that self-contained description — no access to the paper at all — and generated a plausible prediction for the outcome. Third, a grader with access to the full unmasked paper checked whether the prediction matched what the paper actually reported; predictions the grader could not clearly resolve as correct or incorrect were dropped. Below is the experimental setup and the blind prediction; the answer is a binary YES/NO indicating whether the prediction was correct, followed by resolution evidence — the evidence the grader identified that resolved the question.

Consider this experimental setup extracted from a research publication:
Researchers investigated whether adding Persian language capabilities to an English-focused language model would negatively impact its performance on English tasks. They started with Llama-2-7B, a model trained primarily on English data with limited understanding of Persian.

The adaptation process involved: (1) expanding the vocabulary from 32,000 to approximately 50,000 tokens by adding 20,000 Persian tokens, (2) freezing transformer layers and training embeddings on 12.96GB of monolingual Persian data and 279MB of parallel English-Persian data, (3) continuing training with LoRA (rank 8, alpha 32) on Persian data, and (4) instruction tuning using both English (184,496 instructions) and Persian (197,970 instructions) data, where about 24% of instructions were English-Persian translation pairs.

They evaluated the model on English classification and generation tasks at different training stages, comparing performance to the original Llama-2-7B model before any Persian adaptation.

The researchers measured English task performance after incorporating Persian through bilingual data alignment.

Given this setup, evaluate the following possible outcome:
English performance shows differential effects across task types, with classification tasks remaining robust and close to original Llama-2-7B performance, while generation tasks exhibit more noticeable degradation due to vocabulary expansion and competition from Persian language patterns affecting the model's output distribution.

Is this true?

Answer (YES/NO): NO